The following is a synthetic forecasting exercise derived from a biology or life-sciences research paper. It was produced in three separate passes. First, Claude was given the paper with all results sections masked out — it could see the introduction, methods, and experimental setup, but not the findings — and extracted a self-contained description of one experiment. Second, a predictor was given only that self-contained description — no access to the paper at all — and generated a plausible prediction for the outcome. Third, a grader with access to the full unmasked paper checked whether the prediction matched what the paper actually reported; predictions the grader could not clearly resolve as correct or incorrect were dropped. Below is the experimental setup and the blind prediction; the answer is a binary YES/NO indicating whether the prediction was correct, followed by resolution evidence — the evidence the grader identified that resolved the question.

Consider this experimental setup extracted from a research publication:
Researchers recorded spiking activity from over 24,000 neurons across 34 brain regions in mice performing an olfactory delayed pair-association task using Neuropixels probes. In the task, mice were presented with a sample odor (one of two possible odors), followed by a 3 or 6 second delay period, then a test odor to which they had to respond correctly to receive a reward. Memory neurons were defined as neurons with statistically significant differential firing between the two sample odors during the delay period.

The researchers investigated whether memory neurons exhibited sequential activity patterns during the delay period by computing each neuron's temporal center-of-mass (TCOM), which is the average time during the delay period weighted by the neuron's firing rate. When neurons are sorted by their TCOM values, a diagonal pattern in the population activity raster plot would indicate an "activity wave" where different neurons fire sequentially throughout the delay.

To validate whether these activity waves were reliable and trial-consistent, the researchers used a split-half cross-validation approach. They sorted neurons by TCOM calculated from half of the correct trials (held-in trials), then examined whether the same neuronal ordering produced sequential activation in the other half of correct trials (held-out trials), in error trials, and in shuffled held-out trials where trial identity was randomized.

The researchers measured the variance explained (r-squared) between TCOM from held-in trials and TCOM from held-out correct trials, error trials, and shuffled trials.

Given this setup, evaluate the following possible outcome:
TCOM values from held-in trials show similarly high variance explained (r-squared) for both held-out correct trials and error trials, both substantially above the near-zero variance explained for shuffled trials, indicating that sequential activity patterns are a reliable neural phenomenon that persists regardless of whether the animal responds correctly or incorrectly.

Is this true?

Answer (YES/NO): NO